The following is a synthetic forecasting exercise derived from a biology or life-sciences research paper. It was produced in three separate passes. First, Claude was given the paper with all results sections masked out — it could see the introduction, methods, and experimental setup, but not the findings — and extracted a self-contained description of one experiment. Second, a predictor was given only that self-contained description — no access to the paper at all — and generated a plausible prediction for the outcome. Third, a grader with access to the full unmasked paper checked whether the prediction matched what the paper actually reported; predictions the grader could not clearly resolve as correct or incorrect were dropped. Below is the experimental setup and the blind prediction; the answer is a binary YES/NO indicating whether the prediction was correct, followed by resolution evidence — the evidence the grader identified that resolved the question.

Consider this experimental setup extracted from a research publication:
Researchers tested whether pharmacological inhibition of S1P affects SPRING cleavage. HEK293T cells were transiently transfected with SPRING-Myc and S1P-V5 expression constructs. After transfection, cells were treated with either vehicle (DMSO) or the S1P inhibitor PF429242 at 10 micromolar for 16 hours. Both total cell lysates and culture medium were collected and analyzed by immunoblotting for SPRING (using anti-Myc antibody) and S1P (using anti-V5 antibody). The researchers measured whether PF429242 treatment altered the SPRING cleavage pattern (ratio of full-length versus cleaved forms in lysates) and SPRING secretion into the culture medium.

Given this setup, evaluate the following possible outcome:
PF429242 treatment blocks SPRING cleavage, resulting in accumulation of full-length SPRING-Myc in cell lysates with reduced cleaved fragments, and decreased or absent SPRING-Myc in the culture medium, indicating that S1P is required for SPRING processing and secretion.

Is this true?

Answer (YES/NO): YES